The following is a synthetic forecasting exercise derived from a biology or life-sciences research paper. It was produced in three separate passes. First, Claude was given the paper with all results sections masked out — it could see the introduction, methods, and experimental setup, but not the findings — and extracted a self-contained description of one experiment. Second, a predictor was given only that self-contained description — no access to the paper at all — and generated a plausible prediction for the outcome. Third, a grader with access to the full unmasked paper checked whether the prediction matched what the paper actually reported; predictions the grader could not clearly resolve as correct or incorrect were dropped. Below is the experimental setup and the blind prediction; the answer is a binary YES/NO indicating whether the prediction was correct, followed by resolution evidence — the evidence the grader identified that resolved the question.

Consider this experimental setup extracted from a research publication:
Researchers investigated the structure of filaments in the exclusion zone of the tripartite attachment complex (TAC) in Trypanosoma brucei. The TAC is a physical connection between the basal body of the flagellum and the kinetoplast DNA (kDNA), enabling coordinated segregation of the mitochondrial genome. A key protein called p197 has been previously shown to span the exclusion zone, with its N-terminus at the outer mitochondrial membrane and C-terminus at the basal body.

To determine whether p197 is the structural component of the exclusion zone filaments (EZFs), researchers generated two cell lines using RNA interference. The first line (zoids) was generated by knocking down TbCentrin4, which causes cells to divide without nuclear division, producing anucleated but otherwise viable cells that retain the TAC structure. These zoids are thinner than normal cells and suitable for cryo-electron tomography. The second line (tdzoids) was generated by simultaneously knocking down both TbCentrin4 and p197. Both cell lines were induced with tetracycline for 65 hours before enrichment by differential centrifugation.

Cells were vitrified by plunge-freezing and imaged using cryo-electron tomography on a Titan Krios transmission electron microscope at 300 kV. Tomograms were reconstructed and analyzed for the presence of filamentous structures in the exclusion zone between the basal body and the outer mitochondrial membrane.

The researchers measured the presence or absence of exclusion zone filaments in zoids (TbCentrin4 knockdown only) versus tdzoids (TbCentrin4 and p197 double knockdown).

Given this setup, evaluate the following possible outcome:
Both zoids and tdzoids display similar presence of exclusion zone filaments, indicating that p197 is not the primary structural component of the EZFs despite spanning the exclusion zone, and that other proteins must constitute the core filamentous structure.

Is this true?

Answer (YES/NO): NO